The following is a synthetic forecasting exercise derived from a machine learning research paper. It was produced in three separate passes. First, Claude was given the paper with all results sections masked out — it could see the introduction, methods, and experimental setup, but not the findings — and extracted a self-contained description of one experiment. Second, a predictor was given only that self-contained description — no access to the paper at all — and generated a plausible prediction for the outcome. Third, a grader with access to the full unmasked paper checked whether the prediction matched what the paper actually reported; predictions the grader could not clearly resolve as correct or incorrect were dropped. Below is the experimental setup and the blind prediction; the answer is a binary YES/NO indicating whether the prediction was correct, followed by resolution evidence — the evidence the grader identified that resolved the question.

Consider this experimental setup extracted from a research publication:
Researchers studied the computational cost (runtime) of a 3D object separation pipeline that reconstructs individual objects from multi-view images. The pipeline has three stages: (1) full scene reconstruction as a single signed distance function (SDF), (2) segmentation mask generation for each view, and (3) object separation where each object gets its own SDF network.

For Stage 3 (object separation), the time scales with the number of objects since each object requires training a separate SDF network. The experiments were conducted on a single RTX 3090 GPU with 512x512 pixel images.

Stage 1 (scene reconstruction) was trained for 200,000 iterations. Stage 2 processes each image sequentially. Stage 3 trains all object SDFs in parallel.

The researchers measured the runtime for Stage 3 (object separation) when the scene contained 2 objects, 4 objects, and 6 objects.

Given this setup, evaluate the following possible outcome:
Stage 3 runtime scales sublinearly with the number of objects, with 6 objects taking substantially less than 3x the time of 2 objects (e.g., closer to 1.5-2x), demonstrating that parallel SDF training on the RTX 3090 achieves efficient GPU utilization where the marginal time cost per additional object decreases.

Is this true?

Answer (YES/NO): NO